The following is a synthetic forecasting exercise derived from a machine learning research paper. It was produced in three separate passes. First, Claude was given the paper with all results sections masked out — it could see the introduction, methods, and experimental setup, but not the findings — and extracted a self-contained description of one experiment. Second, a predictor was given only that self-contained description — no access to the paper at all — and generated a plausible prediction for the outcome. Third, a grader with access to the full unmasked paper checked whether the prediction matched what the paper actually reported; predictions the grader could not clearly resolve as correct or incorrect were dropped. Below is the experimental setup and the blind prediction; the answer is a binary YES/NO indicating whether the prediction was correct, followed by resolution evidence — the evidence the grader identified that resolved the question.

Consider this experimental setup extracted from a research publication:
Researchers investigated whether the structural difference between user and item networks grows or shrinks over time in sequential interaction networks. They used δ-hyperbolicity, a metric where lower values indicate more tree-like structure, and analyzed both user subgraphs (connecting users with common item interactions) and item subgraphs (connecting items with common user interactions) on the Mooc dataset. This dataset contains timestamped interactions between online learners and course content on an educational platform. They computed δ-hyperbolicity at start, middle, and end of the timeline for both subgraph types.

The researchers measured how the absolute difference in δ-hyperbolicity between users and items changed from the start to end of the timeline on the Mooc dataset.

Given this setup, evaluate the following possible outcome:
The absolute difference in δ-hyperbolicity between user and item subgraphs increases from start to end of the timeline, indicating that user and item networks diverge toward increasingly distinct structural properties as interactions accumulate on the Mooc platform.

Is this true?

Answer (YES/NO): YES